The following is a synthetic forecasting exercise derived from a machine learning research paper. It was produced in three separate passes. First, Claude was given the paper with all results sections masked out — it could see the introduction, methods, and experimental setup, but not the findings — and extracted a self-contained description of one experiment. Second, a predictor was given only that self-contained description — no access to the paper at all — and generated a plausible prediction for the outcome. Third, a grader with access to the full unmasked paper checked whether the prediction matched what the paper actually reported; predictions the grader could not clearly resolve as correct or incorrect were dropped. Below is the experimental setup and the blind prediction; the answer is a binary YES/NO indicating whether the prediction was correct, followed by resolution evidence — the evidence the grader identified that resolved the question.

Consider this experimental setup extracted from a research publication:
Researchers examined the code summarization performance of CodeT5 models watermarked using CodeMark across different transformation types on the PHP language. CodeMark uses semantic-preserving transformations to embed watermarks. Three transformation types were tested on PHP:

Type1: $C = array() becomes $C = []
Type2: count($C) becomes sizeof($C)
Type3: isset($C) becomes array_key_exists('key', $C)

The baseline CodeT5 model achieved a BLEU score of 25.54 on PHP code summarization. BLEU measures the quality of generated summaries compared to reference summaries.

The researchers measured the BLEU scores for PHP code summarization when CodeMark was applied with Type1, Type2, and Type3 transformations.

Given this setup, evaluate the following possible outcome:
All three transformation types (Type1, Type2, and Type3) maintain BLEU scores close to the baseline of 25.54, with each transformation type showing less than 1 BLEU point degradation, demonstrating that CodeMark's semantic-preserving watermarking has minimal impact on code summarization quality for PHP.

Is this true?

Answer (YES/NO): NO